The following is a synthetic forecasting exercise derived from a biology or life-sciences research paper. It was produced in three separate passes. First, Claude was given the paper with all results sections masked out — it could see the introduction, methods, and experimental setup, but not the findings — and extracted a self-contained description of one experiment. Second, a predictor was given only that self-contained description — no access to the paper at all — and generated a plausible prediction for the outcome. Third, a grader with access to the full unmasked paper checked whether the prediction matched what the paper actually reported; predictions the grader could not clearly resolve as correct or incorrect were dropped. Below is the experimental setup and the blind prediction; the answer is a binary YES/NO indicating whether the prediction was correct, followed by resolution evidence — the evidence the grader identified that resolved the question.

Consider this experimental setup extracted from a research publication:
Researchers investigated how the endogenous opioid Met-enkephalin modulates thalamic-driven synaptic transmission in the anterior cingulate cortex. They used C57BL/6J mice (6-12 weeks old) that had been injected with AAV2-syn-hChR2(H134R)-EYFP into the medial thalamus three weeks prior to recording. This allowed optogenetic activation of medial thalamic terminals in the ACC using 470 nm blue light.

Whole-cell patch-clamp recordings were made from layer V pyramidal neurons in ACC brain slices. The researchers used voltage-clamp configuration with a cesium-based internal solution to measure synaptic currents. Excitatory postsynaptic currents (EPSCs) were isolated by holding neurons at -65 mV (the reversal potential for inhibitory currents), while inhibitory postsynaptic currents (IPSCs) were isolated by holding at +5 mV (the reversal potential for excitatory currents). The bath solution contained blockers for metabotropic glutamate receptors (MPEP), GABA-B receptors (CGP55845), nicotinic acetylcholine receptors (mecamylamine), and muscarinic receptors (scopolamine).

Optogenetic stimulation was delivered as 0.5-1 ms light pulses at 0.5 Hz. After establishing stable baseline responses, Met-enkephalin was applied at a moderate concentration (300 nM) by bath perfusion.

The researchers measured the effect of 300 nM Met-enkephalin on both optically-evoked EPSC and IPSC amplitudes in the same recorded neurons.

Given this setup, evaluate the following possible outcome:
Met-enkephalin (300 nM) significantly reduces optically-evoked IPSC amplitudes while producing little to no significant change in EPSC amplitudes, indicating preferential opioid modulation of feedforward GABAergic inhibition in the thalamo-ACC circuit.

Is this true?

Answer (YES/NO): NO